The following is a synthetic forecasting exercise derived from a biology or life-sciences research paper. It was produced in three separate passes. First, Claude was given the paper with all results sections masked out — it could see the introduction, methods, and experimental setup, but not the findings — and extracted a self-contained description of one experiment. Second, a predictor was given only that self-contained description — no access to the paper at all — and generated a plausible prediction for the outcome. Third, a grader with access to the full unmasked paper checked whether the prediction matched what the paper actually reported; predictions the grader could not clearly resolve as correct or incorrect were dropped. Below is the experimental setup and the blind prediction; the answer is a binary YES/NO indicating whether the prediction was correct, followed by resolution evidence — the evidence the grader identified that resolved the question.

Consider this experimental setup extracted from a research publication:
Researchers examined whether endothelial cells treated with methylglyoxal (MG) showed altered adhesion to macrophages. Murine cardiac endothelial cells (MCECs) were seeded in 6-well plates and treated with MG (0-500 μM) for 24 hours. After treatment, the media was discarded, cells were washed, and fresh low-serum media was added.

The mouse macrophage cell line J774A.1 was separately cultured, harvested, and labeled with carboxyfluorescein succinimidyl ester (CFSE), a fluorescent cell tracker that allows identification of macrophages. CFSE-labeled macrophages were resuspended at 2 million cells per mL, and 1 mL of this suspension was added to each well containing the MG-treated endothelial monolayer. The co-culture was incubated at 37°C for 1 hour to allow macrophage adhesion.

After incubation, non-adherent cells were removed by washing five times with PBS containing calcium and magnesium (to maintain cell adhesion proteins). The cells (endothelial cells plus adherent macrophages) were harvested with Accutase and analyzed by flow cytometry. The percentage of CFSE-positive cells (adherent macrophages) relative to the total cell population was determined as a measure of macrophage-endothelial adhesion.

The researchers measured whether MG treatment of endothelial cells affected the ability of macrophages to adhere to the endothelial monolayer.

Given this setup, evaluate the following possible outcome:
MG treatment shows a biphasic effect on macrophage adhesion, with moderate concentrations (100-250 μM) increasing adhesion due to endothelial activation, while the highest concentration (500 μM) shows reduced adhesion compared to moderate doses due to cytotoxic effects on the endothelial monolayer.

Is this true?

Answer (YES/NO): NO